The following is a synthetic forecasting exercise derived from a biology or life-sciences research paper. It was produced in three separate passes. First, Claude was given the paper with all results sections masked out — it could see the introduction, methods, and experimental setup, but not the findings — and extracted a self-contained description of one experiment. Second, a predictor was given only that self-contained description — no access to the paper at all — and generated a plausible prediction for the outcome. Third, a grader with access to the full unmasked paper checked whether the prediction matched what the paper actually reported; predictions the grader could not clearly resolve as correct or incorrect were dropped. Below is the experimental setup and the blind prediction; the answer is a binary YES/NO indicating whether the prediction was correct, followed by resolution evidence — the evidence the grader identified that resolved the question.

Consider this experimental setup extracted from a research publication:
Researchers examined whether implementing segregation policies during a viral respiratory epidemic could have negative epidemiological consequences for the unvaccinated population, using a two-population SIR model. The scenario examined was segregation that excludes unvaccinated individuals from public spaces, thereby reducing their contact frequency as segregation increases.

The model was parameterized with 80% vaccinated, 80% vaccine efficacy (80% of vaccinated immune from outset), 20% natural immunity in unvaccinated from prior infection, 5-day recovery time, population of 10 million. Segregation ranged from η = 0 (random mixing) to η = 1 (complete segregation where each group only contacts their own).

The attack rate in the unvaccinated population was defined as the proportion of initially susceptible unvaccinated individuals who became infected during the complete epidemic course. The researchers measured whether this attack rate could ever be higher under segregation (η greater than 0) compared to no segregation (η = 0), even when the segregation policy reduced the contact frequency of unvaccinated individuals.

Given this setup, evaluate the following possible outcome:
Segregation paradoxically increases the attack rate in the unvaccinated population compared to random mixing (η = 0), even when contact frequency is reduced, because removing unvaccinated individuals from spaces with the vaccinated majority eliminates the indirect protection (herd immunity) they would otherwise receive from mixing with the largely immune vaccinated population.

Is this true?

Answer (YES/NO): YES